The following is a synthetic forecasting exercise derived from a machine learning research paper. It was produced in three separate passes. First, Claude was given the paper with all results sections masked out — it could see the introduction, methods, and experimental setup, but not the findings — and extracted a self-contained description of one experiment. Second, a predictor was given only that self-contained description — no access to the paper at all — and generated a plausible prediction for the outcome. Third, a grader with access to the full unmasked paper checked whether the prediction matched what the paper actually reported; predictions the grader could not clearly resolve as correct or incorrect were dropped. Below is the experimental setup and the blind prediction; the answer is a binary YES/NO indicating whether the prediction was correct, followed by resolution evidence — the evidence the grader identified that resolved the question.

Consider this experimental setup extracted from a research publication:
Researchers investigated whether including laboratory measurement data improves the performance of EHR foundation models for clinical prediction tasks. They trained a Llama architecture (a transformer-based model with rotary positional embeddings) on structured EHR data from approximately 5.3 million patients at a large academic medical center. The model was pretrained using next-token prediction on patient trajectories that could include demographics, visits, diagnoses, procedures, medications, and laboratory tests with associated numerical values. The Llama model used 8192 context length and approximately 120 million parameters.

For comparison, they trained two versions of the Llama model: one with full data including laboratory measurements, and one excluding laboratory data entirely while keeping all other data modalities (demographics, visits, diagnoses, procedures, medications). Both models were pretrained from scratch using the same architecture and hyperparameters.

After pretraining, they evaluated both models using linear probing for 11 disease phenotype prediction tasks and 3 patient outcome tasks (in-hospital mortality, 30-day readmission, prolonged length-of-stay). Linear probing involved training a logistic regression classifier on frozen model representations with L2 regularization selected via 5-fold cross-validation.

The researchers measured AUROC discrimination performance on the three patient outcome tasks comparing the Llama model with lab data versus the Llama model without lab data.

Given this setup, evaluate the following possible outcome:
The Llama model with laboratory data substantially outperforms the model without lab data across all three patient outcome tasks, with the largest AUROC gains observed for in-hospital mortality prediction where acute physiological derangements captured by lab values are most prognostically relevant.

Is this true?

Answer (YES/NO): NO